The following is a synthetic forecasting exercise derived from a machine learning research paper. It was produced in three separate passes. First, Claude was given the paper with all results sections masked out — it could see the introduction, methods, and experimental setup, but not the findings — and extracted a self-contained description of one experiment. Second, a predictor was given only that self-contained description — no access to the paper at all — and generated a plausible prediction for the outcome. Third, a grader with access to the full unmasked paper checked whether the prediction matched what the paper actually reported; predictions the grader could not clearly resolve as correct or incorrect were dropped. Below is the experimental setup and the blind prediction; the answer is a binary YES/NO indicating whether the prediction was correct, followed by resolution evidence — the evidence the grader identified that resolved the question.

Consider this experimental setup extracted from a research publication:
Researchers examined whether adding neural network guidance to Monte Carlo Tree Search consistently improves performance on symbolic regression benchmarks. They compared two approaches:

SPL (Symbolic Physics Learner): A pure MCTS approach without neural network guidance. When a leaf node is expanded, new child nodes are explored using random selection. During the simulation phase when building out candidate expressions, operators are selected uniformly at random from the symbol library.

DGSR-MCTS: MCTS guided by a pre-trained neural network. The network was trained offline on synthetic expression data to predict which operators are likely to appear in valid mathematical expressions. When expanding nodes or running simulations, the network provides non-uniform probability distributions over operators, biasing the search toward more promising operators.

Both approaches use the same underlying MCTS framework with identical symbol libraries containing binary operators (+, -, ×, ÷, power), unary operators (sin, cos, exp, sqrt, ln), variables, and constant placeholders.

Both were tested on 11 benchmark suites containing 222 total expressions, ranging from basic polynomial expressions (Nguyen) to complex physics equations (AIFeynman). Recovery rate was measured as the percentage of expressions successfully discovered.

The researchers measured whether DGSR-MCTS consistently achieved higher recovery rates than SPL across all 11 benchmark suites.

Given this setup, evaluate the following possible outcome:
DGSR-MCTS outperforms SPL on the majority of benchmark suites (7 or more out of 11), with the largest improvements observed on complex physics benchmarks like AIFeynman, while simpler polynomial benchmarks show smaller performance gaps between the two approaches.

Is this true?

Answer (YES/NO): YES